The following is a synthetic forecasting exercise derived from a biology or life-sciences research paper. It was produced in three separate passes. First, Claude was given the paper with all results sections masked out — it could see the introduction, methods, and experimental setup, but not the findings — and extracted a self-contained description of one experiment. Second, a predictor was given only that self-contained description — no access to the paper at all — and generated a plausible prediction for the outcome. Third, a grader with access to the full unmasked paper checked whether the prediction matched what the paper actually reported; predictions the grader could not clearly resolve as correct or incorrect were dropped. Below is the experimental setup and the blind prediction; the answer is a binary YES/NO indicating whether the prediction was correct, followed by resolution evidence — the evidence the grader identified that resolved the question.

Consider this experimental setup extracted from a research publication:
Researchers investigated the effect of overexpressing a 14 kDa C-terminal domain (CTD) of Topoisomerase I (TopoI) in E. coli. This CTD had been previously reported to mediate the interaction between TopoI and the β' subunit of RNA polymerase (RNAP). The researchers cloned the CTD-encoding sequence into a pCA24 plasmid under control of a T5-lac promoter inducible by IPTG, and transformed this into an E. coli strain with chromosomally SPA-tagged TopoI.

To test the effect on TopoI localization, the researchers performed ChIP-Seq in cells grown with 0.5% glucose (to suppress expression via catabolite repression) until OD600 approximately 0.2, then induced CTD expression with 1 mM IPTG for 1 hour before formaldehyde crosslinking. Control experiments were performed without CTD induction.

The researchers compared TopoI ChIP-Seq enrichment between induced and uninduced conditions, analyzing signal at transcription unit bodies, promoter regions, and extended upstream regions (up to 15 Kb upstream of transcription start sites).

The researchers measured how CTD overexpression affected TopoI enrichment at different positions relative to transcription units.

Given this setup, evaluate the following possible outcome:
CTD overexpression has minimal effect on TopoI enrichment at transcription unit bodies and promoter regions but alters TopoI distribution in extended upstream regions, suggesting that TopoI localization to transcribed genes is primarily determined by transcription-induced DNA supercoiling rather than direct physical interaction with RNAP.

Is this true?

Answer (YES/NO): NO